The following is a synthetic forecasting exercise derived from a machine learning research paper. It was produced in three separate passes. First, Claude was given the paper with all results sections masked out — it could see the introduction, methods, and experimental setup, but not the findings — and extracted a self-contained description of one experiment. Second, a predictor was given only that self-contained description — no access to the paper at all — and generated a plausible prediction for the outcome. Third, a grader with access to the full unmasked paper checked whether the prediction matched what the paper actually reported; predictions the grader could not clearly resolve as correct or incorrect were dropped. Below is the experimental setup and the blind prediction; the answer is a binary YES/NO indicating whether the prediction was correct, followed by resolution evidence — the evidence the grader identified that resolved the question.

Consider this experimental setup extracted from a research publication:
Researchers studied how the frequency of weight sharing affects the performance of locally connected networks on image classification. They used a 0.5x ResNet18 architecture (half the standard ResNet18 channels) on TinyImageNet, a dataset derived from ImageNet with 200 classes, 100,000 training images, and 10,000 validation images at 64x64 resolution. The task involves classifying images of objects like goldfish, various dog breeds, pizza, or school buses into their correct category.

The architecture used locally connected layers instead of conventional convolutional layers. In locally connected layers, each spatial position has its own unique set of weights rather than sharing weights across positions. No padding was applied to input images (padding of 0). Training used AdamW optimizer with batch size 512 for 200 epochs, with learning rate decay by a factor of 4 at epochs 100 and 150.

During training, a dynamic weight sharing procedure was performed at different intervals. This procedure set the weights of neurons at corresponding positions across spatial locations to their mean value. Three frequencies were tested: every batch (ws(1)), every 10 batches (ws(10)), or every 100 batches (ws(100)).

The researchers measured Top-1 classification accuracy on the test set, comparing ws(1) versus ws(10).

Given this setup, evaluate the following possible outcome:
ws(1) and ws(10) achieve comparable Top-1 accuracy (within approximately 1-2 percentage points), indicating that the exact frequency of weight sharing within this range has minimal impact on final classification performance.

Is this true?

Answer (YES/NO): NO